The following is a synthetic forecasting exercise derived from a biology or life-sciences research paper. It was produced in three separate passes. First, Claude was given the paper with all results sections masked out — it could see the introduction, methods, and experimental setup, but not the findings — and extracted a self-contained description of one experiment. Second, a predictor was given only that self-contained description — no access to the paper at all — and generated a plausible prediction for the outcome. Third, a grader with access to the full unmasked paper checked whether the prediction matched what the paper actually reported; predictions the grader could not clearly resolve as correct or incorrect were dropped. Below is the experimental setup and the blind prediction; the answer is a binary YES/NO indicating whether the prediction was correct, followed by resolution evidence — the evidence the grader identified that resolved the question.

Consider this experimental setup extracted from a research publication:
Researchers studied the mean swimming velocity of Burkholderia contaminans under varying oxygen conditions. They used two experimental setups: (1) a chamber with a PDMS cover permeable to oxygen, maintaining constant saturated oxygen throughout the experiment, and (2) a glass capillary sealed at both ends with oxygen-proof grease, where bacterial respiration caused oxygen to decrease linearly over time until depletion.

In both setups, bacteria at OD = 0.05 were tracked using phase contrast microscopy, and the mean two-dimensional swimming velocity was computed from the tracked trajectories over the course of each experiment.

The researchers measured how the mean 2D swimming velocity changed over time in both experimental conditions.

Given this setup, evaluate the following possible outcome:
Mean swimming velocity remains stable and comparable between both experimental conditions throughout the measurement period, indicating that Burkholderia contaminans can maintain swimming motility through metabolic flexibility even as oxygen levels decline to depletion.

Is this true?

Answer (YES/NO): NO